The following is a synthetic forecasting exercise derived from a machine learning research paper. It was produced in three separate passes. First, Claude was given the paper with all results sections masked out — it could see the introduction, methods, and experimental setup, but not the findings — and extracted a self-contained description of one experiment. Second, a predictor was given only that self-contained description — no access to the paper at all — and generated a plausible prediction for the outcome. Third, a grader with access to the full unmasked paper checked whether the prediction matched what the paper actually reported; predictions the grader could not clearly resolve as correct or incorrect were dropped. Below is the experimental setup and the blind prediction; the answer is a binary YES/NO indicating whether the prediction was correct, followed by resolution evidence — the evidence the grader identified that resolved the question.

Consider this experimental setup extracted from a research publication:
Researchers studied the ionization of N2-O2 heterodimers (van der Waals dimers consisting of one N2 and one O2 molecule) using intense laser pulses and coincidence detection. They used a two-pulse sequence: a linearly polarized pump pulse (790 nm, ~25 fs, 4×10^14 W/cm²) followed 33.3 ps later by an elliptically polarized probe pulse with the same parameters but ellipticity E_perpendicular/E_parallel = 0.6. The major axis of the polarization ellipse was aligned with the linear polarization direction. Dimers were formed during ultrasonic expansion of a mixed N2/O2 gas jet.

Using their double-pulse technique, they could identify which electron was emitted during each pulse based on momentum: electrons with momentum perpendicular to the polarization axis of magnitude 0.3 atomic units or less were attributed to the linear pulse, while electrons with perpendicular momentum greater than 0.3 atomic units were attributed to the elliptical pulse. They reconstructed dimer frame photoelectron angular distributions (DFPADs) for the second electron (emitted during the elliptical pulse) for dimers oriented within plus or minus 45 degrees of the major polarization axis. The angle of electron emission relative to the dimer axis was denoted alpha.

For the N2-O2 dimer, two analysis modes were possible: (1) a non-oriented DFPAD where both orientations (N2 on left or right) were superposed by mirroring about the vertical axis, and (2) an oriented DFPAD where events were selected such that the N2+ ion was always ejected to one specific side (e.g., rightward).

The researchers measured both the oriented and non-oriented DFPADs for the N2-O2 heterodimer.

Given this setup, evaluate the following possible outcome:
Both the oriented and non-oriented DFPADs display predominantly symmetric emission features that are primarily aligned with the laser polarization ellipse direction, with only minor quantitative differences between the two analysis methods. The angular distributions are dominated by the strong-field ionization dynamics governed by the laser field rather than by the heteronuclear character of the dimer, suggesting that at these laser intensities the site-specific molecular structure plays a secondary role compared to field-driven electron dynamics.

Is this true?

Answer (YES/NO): NO